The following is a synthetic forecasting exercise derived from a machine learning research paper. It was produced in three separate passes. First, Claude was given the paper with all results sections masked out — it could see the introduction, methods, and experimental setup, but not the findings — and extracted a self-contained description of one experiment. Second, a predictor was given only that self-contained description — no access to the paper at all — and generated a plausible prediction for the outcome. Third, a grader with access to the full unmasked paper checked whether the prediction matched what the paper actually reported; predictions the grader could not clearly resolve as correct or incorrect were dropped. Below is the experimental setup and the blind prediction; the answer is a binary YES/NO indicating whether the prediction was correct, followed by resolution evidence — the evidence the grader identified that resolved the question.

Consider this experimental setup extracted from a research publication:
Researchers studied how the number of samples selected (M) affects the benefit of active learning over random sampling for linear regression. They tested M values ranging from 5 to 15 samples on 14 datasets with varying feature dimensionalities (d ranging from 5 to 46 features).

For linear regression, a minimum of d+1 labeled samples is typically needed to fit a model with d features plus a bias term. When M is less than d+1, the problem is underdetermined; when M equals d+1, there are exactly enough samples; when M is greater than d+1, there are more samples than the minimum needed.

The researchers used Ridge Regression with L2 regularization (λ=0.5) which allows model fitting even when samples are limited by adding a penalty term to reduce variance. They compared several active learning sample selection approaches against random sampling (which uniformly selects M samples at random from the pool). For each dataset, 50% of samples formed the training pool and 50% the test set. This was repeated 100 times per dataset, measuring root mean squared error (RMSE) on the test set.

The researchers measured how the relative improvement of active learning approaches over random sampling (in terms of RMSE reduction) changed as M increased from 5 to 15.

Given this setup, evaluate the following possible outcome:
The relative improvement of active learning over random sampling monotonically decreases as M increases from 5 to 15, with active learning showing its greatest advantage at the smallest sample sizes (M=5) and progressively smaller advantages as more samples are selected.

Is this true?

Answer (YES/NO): YES